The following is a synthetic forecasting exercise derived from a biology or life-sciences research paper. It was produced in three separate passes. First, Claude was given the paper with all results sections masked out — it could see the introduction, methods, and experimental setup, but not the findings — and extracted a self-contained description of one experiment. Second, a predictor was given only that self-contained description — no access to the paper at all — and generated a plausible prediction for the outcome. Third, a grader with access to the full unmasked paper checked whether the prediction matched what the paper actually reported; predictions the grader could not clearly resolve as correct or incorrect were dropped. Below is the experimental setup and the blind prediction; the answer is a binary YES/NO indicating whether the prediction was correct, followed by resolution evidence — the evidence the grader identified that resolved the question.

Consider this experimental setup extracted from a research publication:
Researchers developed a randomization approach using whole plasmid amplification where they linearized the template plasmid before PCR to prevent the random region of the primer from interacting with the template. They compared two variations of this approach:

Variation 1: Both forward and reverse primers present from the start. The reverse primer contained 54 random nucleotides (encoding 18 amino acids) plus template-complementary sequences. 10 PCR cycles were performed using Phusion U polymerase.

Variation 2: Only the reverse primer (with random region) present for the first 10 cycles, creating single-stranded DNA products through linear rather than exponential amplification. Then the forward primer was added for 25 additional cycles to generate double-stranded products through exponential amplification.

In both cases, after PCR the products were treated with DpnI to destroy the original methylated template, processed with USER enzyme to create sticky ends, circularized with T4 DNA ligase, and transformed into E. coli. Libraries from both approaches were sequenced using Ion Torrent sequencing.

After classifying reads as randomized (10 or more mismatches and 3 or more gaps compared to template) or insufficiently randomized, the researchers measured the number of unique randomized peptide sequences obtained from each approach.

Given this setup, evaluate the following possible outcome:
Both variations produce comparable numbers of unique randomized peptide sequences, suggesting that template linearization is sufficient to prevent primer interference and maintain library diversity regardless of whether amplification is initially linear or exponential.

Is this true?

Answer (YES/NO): NO